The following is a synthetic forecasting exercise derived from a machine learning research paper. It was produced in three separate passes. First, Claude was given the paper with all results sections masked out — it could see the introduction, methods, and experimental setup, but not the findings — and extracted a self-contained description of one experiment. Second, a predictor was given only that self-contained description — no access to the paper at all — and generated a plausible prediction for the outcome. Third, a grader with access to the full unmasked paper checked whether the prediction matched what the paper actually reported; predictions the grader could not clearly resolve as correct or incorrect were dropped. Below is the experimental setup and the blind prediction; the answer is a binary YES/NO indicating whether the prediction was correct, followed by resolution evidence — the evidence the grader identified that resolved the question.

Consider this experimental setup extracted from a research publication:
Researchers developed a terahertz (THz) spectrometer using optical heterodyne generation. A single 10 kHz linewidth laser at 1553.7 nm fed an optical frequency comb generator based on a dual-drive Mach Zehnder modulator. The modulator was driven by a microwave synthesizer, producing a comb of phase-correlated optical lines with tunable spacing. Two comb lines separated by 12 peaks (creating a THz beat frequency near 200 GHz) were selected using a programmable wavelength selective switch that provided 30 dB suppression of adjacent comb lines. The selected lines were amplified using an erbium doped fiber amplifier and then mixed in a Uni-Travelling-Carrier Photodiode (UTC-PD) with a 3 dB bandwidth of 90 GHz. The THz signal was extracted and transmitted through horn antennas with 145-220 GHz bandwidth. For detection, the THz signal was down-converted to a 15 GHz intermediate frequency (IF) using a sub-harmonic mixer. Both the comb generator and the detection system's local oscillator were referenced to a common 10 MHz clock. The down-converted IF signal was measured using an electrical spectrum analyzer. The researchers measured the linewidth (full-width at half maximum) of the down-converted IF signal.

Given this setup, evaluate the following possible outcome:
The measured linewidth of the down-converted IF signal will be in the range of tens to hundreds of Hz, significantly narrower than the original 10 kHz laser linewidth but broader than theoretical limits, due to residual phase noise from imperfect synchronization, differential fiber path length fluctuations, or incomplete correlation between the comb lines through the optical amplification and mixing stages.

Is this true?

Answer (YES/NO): NO